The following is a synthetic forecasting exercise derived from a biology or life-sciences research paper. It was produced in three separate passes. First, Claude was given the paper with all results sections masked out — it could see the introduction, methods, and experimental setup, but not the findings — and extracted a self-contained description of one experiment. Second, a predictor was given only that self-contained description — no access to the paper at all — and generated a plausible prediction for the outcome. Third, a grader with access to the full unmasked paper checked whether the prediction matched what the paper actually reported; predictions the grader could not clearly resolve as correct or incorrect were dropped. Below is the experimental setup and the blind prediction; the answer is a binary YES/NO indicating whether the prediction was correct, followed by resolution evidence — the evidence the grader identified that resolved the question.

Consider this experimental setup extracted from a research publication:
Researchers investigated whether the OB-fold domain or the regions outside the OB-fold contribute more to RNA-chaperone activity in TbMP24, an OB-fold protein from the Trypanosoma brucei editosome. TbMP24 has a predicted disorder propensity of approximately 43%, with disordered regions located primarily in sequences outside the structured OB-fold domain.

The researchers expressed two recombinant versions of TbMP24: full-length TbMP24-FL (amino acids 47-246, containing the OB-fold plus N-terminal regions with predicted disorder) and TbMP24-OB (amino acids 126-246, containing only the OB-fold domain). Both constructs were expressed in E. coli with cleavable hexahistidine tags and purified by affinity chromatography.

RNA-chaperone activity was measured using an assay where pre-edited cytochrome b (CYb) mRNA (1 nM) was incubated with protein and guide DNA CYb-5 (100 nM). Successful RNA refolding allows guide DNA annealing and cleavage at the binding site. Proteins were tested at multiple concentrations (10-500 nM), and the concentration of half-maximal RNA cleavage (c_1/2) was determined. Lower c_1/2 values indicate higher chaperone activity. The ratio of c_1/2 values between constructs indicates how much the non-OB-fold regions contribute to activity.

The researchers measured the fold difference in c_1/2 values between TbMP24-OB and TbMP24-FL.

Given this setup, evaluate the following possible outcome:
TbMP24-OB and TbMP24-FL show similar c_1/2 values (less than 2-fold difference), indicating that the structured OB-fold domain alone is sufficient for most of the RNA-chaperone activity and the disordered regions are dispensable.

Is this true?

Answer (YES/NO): NO